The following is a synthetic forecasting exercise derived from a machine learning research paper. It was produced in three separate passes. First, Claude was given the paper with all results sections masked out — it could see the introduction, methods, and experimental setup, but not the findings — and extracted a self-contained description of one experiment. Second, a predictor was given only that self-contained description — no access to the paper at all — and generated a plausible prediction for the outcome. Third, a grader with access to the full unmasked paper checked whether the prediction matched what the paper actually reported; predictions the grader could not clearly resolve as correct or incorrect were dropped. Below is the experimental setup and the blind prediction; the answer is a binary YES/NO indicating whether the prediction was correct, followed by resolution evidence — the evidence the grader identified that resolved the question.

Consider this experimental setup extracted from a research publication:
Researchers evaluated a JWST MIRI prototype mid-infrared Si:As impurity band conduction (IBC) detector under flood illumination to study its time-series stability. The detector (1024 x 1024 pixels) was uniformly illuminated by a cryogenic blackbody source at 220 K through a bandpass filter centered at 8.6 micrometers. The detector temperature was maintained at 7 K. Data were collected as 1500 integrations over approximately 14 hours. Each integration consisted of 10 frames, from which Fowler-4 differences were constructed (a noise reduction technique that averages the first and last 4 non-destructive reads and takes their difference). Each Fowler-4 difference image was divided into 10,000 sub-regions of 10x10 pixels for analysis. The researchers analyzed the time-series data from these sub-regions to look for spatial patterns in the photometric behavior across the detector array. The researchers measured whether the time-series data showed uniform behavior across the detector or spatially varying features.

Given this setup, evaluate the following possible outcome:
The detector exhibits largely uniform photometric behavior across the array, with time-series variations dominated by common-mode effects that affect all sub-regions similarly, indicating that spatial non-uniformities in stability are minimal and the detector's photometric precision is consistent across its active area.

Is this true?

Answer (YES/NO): NO